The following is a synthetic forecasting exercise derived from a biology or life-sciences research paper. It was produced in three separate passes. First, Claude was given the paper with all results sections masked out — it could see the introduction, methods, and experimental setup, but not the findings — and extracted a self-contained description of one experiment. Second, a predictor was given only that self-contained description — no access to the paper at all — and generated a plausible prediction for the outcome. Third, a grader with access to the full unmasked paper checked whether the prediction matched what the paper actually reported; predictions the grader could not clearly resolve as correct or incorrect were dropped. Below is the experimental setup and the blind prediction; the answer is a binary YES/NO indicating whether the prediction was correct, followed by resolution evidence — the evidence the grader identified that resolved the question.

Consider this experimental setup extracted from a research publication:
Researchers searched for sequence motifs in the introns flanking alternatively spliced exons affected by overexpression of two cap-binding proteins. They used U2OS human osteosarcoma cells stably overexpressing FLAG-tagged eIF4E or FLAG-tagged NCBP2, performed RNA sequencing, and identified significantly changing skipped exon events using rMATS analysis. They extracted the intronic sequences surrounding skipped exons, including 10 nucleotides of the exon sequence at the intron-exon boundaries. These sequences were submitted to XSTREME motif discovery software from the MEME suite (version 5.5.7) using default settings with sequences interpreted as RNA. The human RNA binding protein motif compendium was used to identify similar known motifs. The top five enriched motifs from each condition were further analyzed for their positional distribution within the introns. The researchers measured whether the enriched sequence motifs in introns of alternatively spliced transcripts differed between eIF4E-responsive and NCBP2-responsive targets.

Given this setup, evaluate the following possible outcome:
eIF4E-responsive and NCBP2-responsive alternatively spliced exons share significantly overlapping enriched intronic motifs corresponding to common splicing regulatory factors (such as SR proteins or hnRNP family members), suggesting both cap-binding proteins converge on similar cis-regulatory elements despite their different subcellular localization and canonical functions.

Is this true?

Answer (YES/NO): NO